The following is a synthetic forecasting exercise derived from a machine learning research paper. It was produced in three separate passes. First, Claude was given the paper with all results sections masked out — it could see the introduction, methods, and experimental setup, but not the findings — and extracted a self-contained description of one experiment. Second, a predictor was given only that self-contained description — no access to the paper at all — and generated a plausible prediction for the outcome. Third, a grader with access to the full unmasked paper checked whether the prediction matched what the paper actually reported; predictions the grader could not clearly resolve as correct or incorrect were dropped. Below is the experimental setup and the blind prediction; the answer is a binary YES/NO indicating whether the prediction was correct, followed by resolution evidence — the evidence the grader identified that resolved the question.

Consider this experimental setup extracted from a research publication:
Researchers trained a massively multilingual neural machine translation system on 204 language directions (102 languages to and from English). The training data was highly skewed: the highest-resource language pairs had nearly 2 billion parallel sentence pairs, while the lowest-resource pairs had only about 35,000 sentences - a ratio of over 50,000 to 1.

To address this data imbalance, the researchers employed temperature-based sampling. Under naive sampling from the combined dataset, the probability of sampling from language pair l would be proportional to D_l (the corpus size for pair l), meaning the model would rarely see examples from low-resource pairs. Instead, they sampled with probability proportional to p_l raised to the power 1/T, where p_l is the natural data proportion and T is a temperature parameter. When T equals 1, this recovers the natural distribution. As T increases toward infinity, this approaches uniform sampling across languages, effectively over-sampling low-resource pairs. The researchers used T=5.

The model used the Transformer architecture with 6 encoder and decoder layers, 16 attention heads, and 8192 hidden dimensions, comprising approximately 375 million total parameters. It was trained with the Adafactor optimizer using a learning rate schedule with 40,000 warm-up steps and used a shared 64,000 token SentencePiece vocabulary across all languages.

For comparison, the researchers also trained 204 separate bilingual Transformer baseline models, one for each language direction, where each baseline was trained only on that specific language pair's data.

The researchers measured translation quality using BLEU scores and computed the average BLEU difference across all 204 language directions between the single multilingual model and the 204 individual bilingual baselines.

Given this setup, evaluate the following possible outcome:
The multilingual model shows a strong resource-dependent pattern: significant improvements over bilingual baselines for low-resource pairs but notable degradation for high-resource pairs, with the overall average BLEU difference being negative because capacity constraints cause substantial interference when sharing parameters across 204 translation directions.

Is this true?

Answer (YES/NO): NO